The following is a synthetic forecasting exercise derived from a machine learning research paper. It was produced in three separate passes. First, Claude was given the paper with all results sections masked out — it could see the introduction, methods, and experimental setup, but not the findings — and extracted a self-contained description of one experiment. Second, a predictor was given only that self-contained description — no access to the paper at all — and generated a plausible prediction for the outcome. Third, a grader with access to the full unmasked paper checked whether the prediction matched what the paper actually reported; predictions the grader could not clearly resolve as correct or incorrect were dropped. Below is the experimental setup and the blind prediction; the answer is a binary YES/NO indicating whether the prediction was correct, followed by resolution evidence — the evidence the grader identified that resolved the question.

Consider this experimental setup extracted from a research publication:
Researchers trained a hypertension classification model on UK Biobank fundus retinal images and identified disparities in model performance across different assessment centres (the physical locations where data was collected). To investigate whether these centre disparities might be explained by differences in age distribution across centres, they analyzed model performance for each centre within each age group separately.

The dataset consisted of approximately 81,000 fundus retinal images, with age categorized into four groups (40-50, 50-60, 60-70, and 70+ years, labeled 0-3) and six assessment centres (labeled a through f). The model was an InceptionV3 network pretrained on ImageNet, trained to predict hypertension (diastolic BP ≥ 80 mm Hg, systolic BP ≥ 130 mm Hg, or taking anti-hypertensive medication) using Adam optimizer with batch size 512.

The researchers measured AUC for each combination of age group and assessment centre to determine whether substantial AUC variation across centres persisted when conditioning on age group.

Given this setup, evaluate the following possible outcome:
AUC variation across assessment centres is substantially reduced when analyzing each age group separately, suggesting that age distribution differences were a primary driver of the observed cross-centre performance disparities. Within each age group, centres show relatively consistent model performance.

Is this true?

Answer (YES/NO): NO